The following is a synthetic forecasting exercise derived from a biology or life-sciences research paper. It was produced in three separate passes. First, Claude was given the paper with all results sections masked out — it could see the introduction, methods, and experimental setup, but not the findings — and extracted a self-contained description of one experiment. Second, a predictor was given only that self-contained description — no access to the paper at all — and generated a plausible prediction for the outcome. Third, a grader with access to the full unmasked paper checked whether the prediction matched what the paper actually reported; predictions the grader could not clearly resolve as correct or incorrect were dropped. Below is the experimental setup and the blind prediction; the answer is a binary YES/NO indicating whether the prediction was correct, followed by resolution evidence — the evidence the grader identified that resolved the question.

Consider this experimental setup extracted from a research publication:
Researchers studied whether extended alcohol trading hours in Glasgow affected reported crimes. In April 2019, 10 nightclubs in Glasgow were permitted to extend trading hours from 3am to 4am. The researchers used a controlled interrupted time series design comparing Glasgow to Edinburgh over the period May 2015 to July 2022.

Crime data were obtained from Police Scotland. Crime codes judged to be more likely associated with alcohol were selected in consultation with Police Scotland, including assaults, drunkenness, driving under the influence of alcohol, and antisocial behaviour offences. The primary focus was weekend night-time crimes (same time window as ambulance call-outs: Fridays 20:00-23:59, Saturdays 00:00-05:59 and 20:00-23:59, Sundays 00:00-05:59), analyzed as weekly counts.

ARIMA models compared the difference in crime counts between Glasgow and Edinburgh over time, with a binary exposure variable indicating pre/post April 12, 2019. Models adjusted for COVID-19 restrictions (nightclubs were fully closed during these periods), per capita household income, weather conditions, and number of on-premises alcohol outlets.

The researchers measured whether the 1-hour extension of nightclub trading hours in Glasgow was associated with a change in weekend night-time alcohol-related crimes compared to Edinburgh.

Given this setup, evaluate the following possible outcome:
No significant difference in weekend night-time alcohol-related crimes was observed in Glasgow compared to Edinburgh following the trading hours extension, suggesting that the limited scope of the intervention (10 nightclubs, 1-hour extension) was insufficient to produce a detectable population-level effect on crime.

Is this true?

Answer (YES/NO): YES